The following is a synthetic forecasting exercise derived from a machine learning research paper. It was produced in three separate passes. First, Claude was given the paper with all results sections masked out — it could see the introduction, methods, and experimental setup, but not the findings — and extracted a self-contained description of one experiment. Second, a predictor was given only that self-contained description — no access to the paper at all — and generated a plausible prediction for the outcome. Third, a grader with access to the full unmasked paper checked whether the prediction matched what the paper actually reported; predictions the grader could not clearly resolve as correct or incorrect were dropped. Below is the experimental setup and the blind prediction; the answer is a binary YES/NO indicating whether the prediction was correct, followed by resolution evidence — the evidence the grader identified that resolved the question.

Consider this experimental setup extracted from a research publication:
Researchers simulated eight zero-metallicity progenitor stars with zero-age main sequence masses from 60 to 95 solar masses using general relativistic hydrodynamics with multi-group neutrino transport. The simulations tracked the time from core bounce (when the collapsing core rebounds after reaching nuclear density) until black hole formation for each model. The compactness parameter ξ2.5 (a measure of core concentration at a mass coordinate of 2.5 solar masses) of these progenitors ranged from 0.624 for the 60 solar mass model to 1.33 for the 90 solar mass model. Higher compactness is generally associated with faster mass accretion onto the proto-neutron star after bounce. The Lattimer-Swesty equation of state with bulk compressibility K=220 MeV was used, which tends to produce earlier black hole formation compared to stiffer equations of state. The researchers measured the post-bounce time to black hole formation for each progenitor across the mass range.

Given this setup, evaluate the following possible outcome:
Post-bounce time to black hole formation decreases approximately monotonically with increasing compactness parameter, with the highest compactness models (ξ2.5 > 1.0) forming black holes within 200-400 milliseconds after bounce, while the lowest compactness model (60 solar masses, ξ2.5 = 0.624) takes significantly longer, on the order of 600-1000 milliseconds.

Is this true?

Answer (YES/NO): NO